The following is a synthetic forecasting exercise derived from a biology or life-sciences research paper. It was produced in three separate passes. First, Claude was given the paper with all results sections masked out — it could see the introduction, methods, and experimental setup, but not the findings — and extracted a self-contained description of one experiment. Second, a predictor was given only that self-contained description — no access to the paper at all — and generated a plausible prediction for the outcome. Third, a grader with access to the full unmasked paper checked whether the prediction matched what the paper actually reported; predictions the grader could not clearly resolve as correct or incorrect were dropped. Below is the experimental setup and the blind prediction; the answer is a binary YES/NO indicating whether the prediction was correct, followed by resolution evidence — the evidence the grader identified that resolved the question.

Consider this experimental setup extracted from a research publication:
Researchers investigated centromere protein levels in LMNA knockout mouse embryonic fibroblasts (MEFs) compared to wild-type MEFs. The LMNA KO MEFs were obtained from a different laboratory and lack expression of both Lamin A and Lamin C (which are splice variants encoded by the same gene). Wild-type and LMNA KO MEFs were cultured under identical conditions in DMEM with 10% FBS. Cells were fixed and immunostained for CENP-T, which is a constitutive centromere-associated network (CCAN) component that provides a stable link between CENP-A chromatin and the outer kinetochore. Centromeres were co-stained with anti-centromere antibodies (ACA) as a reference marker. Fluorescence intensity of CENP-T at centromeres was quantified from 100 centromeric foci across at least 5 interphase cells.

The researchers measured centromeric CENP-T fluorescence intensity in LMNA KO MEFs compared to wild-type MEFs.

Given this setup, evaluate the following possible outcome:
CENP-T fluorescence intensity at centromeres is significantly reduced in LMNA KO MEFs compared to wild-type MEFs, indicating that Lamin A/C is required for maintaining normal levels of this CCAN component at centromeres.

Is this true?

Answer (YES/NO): YES